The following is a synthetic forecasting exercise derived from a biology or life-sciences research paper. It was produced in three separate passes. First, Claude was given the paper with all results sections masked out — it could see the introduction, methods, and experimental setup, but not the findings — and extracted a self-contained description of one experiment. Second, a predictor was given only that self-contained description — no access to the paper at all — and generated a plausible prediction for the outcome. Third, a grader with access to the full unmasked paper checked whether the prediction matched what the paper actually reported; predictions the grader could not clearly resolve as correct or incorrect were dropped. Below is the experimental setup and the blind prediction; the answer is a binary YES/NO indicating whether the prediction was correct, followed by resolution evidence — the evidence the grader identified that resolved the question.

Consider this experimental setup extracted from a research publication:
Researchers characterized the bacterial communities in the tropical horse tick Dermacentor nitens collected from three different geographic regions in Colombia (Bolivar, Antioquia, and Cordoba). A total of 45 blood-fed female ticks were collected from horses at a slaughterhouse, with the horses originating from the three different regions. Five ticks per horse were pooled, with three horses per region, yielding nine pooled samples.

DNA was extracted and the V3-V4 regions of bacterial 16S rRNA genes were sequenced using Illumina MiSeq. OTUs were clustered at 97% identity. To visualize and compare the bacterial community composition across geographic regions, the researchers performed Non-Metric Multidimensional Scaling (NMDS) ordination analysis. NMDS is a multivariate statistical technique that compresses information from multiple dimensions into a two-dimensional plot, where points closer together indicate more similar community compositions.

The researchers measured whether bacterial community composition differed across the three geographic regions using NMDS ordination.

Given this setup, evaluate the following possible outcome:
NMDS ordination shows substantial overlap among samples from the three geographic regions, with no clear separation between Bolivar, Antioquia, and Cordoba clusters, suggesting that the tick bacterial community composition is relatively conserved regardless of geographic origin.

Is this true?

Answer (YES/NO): NO